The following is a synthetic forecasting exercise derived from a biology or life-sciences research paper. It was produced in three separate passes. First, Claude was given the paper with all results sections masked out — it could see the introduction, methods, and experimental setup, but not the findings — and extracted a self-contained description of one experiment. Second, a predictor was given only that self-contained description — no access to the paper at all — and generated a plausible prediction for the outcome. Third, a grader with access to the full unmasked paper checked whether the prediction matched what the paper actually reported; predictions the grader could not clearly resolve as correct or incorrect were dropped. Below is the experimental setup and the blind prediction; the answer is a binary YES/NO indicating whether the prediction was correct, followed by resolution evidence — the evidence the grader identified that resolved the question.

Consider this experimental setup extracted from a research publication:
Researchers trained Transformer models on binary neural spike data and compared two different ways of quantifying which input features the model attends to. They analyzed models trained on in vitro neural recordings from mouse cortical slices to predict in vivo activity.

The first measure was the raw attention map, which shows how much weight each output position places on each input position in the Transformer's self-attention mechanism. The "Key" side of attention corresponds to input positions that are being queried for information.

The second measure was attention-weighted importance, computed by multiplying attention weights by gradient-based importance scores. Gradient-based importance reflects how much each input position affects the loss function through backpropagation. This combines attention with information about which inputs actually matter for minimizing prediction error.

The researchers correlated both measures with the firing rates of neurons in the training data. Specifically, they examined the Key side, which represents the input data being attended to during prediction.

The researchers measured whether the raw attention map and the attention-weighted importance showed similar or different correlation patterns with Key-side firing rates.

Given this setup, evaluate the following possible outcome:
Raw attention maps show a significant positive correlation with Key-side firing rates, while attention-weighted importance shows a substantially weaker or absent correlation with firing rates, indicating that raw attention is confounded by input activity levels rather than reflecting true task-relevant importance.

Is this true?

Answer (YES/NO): NO